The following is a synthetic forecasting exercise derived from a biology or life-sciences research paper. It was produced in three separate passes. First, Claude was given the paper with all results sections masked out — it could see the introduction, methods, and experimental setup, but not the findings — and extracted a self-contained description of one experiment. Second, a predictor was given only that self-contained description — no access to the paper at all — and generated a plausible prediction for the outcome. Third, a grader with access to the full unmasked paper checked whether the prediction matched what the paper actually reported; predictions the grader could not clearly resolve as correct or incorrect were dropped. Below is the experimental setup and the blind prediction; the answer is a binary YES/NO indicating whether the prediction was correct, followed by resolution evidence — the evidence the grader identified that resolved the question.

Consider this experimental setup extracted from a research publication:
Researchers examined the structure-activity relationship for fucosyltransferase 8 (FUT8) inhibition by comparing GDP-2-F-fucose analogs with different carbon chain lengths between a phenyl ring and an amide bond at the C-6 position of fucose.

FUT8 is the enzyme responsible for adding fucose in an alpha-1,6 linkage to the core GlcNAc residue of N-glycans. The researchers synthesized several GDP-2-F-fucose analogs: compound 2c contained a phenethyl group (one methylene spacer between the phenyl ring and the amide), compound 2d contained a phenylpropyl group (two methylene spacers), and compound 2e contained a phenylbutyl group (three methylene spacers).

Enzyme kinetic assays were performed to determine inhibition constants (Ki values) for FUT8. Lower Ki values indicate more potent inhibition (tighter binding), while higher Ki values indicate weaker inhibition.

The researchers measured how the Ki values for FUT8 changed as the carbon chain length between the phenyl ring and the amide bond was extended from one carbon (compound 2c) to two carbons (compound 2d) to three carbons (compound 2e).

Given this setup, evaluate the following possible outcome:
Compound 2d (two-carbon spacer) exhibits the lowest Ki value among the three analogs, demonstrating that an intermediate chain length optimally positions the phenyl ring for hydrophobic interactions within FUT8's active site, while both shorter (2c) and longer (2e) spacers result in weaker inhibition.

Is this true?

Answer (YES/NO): NO